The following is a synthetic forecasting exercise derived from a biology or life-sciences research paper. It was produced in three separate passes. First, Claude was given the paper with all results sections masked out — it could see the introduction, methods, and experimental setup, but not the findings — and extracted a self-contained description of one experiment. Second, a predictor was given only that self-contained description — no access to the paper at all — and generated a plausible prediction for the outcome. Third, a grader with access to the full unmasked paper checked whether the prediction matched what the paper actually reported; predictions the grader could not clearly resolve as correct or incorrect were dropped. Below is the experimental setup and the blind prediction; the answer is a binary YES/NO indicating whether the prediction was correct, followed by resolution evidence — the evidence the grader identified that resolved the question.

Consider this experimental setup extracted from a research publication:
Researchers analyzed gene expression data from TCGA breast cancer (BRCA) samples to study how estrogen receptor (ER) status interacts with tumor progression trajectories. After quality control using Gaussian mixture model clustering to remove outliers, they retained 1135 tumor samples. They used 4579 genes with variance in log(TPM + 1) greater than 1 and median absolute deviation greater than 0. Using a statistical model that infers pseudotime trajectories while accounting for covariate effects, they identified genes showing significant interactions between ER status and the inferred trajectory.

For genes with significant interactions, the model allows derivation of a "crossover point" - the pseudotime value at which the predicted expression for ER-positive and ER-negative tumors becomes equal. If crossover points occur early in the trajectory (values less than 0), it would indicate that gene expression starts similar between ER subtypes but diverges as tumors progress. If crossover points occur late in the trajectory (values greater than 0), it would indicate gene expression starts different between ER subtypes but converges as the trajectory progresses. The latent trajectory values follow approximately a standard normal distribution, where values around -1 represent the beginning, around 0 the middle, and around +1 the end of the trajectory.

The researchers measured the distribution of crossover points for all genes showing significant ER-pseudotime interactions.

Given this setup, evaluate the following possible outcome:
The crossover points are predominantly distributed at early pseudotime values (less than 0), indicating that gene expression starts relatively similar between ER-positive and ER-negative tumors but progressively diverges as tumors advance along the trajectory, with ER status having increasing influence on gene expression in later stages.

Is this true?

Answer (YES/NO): NO